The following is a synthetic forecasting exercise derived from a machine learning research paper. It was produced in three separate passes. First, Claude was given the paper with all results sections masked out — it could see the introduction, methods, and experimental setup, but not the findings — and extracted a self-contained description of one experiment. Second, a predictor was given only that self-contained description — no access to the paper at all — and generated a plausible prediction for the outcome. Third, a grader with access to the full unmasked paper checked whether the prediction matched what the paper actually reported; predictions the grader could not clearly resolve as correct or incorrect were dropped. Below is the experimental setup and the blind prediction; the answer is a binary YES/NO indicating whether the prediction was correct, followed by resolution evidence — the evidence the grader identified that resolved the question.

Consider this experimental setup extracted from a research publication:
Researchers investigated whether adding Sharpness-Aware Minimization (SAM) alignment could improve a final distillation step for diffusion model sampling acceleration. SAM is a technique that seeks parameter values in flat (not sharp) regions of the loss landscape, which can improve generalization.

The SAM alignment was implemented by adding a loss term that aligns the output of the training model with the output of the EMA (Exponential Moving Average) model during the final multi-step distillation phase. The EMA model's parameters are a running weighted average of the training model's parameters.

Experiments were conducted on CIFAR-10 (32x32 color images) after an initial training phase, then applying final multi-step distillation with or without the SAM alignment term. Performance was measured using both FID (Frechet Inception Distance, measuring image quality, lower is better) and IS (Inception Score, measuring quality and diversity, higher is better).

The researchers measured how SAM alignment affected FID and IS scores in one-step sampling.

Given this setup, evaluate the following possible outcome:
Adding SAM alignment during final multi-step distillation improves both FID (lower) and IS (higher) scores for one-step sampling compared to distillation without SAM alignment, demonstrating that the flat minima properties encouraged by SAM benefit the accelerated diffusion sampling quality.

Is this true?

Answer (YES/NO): NO